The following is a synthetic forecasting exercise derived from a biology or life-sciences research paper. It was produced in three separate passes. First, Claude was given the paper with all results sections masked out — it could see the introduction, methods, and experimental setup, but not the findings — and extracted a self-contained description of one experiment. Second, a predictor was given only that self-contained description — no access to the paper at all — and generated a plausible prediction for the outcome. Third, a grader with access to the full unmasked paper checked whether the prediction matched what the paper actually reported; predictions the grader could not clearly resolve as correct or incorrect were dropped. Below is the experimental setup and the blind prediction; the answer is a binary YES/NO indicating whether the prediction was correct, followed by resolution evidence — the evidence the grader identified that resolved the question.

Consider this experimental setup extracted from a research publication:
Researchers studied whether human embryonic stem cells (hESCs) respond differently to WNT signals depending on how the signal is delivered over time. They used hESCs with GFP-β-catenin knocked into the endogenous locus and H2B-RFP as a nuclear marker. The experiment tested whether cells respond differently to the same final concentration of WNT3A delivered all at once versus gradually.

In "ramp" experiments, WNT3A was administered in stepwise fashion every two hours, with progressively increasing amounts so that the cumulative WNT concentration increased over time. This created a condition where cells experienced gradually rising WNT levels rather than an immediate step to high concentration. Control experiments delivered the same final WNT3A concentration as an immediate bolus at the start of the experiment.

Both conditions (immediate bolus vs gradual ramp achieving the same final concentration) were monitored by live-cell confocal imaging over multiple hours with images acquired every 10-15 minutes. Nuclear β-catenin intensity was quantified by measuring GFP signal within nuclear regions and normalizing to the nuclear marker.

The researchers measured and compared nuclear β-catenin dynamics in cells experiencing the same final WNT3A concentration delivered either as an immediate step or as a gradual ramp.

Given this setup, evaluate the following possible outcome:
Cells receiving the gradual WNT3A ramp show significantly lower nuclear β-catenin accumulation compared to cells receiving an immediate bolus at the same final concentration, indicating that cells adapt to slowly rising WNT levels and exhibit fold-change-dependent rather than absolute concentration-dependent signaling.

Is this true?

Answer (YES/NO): YES